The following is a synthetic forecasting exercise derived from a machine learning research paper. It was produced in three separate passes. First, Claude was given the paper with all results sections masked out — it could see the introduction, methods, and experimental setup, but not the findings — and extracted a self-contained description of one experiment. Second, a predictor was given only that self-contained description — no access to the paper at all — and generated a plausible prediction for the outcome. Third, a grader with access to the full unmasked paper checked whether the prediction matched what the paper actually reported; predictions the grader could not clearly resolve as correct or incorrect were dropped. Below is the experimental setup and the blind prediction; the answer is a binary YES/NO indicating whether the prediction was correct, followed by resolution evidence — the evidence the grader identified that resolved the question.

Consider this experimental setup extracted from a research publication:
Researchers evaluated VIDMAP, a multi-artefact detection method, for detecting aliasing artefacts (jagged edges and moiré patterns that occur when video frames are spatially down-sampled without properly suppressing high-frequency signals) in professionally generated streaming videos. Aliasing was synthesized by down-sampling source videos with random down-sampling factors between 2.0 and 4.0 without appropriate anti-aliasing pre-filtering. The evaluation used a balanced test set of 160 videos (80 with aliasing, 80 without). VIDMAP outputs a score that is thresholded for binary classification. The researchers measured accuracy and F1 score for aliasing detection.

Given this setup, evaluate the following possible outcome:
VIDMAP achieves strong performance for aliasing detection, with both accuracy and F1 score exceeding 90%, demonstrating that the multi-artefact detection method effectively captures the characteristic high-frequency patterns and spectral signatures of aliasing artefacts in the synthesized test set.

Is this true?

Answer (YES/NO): NO